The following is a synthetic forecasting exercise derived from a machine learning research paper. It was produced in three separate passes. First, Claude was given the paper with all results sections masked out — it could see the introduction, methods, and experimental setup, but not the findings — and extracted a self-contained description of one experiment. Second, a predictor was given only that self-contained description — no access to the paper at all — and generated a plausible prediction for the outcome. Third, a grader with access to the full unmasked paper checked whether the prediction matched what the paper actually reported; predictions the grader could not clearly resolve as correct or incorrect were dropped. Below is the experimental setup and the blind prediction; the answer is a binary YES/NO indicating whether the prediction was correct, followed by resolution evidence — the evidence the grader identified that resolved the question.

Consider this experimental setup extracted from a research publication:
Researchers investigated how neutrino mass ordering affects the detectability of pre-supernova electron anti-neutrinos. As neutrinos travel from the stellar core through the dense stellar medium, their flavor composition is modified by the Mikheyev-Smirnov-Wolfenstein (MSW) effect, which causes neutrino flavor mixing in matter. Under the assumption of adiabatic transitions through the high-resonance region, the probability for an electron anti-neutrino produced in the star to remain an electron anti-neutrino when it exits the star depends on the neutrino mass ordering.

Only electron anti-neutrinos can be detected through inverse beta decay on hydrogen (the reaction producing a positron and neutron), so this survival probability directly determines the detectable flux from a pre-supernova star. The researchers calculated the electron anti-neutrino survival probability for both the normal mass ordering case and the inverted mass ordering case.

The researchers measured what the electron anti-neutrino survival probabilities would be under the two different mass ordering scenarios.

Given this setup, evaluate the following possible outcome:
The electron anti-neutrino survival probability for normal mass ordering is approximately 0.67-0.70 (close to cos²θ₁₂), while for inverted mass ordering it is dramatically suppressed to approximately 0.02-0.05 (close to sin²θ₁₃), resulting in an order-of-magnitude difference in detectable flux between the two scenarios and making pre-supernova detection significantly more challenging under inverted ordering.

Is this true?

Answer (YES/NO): NO